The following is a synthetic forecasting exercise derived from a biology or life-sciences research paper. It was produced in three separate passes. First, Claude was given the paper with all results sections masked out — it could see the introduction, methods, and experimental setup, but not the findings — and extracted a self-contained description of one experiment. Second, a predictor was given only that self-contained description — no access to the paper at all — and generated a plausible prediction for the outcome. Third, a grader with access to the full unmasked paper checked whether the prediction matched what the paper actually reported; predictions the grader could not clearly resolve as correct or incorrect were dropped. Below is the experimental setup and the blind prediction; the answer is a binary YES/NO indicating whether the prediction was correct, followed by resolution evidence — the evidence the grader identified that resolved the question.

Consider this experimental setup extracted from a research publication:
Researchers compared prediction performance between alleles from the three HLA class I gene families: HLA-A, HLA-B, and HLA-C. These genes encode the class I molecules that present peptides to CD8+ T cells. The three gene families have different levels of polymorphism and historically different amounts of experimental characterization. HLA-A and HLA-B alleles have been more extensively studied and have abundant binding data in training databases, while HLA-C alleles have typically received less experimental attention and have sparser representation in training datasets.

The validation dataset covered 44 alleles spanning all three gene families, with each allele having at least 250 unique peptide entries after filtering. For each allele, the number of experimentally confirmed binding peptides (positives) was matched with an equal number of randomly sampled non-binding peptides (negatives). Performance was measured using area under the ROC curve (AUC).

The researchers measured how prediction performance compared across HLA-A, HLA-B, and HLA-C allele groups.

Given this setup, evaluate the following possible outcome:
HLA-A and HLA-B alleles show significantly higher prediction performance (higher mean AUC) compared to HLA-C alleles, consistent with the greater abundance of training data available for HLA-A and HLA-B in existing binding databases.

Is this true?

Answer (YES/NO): YES